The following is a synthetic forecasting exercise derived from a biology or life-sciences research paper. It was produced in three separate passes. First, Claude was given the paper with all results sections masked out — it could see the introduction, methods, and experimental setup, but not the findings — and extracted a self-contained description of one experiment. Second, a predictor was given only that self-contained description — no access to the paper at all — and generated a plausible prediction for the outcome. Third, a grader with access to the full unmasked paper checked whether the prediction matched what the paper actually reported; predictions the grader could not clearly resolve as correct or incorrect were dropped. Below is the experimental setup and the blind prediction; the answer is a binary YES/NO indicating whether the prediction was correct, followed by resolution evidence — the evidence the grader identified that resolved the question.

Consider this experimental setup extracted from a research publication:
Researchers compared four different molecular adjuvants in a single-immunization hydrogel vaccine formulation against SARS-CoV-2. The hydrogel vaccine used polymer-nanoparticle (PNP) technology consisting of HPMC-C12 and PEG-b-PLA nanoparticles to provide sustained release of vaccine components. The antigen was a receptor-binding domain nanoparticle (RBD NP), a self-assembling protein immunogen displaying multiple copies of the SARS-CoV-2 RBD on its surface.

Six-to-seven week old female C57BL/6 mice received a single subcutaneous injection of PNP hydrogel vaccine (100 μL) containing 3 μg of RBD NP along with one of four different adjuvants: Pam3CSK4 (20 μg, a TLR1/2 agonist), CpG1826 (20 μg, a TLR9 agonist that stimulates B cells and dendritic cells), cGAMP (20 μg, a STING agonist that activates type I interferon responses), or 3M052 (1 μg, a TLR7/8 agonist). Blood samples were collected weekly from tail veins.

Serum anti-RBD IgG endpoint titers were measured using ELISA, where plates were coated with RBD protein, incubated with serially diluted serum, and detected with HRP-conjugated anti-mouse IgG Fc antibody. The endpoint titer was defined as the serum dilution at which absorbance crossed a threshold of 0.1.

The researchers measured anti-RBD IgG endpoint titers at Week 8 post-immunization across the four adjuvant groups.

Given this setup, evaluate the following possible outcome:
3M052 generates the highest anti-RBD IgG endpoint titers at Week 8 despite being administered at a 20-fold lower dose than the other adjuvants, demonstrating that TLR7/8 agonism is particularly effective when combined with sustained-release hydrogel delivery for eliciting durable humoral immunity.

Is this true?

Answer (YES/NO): NO